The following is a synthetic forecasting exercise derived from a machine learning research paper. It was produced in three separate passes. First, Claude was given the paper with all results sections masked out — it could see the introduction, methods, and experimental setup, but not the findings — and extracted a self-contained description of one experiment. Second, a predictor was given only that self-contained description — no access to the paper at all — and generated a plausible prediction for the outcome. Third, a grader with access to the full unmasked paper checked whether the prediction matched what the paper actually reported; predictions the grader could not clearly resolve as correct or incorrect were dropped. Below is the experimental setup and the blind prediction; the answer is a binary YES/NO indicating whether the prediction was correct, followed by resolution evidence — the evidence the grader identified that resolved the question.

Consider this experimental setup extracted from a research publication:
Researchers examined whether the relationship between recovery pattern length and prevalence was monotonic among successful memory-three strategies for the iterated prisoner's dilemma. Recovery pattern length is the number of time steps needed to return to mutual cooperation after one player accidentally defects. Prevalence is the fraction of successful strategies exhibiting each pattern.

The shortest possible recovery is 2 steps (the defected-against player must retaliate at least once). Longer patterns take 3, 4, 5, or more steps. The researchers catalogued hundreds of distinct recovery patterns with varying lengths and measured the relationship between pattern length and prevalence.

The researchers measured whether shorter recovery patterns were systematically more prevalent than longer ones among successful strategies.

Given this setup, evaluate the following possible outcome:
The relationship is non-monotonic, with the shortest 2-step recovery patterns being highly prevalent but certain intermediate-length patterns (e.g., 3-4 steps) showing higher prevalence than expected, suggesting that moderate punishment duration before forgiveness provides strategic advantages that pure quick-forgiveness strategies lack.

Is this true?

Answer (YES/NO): NO